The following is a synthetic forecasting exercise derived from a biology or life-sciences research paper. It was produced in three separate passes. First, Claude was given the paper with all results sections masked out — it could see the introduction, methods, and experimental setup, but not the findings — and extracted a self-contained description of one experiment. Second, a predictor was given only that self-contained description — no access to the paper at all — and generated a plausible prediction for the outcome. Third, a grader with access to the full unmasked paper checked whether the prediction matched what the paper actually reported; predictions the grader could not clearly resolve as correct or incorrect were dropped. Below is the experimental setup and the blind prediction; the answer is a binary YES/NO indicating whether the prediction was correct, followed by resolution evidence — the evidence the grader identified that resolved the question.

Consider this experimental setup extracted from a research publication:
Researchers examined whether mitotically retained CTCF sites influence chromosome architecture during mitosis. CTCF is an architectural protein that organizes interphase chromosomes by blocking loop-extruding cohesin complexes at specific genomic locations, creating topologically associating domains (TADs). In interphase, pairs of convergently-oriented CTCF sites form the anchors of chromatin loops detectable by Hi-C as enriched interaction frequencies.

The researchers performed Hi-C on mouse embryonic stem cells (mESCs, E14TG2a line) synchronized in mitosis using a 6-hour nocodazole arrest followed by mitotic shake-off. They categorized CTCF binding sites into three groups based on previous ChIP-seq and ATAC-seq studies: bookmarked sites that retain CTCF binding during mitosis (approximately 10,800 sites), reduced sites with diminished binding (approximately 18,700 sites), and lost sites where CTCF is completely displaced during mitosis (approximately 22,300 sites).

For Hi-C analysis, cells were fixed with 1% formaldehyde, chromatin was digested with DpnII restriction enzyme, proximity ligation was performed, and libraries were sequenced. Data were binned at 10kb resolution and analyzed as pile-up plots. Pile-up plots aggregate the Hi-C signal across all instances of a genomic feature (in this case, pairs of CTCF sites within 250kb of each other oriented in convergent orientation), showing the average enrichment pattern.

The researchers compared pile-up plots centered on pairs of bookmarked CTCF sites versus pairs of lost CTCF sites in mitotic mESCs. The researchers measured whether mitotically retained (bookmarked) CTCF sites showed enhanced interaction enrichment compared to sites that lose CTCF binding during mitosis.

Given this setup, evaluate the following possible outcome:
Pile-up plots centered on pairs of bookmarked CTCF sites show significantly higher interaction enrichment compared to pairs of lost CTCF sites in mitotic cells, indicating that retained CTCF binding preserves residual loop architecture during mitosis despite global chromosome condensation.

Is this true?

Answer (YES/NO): NO